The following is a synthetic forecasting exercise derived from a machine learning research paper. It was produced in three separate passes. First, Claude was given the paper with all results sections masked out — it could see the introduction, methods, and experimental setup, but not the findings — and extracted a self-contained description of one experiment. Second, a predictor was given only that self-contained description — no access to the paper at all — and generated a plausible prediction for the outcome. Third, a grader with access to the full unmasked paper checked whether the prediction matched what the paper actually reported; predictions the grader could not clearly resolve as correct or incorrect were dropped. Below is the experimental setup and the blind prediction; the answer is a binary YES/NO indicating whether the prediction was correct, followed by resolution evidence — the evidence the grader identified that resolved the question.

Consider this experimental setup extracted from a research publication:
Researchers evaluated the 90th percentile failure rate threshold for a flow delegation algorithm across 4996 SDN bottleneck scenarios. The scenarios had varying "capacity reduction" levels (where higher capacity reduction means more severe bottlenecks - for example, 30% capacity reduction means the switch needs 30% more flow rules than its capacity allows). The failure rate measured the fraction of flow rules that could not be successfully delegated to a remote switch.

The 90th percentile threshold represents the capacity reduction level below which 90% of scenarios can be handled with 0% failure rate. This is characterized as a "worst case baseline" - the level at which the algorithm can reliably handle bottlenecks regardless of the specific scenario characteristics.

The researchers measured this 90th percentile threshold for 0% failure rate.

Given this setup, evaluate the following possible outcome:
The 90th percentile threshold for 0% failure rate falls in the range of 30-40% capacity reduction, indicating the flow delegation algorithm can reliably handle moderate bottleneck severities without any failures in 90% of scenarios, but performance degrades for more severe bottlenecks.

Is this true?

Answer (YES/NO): NO